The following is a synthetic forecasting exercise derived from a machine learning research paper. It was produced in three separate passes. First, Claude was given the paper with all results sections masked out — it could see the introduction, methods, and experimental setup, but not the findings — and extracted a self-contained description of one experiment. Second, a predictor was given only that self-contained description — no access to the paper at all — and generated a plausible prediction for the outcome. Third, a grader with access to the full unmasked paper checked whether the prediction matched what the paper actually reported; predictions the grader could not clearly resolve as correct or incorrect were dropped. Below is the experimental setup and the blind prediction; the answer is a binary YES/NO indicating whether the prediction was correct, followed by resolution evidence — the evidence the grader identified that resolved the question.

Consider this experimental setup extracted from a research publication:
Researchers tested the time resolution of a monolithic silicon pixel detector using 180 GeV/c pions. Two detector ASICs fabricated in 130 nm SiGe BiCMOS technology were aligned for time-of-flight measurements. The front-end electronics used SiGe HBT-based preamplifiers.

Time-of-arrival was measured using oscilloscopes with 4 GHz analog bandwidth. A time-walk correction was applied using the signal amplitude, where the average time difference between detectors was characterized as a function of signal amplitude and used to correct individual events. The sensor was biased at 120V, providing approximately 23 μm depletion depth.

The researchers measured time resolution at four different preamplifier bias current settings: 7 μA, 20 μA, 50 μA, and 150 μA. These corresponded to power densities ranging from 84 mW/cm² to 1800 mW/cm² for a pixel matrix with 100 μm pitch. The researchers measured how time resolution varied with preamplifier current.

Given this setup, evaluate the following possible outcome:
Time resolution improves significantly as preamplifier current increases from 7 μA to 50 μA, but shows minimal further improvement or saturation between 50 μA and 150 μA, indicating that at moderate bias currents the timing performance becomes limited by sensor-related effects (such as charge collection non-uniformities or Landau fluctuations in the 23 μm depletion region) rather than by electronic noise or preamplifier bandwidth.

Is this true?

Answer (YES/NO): NO